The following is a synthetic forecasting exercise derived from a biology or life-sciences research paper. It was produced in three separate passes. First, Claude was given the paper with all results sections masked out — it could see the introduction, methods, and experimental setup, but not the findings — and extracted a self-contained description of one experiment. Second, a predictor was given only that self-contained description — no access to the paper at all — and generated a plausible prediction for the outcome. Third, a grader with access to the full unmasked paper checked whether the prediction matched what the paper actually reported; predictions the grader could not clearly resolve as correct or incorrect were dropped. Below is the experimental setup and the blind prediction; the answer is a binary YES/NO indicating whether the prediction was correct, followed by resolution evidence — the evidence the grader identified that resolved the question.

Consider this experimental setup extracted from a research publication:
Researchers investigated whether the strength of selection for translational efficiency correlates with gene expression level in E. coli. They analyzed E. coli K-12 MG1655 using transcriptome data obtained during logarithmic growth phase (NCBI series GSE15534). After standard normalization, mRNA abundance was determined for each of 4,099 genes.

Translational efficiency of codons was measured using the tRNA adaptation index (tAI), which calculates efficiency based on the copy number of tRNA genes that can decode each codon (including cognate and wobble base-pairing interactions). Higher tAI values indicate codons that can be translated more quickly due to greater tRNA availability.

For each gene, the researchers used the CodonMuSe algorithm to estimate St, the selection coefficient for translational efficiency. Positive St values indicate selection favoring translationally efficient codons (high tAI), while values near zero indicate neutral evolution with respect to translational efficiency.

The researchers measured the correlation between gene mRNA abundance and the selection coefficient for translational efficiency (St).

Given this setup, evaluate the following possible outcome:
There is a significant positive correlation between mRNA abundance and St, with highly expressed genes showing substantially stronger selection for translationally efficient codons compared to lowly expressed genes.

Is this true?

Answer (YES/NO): YES